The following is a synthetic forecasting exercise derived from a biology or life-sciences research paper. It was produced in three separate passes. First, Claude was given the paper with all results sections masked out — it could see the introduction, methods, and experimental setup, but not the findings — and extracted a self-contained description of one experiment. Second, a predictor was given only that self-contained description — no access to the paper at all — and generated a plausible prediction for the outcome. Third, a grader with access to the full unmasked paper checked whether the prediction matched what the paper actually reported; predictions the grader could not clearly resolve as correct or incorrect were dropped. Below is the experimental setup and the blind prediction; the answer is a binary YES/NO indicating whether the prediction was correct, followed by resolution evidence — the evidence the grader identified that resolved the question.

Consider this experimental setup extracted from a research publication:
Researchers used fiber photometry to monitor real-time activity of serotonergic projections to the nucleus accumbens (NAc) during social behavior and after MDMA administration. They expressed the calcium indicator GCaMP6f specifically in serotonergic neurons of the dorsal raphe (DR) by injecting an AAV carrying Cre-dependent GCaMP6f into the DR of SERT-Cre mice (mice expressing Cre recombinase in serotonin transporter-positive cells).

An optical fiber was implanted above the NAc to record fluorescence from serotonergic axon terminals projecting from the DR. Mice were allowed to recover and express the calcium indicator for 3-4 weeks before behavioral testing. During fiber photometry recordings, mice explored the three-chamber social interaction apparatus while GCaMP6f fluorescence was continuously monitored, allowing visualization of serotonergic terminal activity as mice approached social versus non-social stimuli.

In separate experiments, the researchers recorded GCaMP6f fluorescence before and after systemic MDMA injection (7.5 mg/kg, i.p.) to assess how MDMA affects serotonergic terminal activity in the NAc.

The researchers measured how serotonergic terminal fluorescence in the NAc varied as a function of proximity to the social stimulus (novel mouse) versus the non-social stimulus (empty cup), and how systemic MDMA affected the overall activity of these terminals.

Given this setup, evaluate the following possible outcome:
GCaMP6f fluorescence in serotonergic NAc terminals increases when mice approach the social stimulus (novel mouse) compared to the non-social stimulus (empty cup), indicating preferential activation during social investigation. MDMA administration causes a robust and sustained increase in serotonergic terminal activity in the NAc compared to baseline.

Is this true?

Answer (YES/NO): NO